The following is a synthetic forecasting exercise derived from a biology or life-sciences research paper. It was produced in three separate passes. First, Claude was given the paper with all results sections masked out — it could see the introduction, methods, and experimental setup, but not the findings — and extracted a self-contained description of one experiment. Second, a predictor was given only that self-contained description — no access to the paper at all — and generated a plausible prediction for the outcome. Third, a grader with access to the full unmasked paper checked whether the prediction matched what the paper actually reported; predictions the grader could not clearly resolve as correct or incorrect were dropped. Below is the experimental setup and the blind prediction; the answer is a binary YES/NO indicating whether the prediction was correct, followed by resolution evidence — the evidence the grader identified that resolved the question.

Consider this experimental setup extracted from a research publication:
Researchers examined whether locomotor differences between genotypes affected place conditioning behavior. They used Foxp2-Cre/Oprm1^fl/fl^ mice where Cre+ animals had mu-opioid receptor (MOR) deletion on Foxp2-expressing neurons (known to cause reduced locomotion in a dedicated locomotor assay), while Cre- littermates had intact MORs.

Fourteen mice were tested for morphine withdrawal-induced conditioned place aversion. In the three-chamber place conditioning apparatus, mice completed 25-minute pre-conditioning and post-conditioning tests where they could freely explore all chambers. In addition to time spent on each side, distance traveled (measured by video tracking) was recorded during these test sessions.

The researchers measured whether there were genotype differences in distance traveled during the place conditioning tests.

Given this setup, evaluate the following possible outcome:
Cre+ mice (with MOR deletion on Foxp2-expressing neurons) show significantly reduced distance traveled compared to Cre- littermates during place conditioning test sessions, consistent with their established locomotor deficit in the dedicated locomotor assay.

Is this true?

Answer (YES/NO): NO